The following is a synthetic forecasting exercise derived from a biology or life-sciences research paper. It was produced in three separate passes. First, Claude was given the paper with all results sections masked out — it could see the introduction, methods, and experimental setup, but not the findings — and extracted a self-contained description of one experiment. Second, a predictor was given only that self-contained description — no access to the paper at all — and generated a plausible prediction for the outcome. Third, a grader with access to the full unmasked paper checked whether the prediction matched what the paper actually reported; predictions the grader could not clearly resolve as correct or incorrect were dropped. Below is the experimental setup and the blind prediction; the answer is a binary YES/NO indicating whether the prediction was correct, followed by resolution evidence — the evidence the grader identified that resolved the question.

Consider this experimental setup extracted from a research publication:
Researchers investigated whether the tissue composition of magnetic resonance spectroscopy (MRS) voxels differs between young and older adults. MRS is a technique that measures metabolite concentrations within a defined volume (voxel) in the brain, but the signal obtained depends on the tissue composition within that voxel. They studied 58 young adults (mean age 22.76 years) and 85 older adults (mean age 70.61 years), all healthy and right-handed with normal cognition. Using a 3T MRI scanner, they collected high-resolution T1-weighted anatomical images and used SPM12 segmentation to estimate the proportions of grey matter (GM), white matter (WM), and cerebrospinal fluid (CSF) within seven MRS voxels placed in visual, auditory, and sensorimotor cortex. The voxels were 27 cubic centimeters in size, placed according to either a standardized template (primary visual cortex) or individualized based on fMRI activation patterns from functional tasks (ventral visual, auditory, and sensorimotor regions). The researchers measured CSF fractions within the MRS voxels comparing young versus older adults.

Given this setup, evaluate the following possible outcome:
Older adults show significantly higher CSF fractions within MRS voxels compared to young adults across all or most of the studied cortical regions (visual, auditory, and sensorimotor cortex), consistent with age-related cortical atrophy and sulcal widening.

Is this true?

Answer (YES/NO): YES